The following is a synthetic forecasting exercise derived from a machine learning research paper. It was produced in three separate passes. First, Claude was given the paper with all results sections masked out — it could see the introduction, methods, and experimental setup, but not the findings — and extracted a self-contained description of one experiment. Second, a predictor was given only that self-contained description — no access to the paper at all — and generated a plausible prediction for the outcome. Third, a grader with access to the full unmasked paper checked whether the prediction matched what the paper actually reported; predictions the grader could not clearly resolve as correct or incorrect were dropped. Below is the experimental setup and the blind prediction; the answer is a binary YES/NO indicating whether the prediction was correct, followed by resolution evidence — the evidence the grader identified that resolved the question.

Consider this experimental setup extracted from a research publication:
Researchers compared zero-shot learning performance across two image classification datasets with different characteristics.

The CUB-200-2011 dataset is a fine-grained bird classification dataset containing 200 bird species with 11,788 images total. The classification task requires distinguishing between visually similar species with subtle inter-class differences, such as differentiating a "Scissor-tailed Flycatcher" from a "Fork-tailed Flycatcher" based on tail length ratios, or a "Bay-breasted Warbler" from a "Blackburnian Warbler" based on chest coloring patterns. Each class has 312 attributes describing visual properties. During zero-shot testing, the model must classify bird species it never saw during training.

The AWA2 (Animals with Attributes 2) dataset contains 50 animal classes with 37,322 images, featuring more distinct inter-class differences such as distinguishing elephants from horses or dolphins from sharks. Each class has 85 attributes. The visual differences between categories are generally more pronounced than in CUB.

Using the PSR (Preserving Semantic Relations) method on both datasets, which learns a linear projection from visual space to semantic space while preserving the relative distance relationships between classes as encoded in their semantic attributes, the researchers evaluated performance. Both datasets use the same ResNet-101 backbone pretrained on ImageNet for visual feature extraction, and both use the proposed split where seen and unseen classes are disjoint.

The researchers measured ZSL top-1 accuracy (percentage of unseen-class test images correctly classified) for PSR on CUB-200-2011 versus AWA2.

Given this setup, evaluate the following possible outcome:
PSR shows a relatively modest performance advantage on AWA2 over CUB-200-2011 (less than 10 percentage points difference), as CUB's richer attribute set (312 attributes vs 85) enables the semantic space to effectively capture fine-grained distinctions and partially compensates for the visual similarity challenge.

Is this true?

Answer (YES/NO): YES